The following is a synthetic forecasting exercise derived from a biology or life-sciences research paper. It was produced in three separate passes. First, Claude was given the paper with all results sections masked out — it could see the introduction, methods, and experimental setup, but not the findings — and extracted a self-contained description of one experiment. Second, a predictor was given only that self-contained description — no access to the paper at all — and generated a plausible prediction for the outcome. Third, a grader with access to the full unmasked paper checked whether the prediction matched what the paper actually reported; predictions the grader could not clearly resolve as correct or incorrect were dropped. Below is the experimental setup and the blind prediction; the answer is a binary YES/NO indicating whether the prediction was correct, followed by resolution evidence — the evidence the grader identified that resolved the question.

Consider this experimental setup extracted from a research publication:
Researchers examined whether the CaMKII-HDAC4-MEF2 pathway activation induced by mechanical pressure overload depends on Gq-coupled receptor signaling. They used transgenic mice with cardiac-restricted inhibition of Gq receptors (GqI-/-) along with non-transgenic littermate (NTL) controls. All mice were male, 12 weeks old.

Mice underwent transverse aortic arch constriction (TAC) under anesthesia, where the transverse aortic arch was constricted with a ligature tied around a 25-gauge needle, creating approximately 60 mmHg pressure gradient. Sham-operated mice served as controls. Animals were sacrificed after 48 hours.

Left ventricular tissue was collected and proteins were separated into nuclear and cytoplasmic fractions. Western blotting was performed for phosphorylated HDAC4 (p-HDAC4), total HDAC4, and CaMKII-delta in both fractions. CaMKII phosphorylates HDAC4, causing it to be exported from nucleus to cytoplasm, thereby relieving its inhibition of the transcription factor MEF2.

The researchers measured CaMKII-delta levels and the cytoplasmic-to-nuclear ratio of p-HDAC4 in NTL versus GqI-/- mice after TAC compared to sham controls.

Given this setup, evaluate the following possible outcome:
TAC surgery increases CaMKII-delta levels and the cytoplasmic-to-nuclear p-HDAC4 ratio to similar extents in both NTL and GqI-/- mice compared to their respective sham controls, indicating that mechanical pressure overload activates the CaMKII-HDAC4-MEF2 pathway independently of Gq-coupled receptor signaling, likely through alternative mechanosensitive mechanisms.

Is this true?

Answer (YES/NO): YES